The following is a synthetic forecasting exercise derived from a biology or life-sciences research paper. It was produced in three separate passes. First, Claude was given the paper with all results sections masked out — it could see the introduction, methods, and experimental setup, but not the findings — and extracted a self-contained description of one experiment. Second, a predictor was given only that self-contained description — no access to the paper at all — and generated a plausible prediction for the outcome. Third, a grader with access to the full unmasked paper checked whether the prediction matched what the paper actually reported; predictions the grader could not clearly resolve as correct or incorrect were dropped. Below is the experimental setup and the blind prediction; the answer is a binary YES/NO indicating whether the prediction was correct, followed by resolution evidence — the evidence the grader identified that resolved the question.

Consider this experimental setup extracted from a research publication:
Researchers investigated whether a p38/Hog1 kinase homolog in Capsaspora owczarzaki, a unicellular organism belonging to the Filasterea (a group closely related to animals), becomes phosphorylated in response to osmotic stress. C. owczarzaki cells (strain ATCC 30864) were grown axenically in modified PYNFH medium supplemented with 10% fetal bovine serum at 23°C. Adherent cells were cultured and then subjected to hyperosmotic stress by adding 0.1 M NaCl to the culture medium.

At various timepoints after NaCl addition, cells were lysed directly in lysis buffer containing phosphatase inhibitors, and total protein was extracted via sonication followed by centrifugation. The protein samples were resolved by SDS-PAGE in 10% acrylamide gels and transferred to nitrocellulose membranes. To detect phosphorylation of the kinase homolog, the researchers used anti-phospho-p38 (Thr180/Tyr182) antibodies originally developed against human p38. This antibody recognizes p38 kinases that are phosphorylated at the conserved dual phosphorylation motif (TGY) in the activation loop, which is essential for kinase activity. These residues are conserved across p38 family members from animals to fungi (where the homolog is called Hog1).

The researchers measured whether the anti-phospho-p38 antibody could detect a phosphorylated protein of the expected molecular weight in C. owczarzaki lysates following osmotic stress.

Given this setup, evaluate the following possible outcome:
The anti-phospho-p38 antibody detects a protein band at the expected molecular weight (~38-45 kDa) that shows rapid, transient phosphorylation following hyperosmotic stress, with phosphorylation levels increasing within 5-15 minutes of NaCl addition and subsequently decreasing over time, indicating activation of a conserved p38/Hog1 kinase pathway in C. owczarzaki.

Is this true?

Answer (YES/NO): YES